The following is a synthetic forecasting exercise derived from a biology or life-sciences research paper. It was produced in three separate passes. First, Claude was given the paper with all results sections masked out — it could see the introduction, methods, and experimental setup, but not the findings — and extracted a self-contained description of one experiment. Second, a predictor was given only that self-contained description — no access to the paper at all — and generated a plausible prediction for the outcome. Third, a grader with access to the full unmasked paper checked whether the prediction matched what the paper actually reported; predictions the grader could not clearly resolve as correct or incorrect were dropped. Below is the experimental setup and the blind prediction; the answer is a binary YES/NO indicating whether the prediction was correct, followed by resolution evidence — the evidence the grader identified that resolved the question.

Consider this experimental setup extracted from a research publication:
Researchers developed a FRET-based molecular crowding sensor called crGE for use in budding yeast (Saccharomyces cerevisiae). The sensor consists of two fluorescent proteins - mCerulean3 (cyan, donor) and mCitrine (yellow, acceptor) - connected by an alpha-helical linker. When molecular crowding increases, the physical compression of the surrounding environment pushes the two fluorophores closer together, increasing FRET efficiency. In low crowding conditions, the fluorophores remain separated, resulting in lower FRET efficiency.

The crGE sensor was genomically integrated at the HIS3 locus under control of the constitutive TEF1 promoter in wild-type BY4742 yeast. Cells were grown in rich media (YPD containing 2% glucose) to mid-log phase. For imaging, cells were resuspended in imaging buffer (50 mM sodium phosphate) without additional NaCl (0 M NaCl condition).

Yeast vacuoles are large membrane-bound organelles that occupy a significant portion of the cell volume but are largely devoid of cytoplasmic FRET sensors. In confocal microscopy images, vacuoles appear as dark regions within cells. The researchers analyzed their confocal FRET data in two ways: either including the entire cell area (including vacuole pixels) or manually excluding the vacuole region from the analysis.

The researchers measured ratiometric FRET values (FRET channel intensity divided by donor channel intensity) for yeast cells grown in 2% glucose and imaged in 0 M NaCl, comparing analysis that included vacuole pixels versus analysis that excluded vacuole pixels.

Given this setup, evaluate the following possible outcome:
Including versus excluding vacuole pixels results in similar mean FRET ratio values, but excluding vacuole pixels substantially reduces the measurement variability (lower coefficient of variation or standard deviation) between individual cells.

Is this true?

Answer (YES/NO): NO